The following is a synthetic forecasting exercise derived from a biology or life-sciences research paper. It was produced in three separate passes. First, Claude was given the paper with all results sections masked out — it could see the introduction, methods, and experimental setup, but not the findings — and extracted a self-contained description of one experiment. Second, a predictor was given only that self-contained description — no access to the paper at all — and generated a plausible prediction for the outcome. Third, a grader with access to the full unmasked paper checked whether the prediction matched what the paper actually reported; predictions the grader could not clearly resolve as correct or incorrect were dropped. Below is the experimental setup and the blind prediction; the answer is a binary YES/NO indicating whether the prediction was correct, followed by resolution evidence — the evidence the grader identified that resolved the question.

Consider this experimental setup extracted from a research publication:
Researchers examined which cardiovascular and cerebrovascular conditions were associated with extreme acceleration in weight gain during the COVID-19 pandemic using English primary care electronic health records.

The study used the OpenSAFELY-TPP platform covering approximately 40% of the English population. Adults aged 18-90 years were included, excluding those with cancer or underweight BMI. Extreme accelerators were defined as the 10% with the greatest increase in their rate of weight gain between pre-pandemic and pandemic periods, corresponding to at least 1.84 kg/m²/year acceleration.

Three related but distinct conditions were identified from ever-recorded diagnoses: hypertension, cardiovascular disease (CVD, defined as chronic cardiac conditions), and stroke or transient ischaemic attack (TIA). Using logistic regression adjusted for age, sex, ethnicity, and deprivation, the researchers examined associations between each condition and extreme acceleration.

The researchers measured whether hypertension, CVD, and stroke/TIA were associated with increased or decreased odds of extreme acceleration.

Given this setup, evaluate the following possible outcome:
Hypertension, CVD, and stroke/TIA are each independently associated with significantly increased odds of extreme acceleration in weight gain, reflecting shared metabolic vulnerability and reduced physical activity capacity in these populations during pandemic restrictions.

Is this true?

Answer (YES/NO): YES